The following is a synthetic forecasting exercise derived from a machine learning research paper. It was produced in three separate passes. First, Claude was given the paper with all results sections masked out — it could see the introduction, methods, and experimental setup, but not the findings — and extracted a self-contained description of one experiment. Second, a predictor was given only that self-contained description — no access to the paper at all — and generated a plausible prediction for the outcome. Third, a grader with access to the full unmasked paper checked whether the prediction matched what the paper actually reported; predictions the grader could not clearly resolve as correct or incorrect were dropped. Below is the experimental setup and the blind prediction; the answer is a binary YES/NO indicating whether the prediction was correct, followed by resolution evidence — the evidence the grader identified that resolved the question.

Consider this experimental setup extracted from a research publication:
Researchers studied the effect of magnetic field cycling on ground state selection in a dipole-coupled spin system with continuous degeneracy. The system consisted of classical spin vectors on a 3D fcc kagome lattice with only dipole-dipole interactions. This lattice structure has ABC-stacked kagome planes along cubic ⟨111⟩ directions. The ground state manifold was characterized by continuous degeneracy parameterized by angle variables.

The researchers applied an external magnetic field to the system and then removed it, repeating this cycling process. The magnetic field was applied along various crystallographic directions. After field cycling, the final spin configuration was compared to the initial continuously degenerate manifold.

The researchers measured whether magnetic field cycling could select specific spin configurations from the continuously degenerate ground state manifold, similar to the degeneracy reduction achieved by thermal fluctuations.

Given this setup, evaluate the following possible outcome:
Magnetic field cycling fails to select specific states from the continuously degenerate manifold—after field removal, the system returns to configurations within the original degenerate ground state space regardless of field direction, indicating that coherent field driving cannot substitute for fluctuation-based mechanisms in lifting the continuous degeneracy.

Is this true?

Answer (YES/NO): NO